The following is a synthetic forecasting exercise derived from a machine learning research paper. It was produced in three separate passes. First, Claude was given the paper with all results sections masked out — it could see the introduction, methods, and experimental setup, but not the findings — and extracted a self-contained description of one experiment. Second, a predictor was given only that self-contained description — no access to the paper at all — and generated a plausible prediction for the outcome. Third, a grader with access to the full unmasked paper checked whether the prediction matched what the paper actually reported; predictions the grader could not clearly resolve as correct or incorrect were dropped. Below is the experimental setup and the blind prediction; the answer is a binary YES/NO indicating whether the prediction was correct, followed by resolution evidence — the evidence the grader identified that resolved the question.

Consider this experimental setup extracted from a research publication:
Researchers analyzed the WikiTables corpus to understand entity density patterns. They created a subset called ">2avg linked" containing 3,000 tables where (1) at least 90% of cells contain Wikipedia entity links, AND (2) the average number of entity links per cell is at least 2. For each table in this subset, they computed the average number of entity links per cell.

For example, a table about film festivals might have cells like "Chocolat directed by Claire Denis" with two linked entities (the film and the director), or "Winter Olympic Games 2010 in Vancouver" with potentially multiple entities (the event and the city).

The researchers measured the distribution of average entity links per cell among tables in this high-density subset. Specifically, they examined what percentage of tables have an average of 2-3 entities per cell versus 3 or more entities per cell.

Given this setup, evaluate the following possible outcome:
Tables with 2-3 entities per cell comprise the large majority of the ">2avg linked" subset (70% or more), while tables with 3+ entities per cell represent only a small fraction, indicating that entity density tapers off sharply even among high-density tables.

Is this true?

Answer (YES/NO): YES